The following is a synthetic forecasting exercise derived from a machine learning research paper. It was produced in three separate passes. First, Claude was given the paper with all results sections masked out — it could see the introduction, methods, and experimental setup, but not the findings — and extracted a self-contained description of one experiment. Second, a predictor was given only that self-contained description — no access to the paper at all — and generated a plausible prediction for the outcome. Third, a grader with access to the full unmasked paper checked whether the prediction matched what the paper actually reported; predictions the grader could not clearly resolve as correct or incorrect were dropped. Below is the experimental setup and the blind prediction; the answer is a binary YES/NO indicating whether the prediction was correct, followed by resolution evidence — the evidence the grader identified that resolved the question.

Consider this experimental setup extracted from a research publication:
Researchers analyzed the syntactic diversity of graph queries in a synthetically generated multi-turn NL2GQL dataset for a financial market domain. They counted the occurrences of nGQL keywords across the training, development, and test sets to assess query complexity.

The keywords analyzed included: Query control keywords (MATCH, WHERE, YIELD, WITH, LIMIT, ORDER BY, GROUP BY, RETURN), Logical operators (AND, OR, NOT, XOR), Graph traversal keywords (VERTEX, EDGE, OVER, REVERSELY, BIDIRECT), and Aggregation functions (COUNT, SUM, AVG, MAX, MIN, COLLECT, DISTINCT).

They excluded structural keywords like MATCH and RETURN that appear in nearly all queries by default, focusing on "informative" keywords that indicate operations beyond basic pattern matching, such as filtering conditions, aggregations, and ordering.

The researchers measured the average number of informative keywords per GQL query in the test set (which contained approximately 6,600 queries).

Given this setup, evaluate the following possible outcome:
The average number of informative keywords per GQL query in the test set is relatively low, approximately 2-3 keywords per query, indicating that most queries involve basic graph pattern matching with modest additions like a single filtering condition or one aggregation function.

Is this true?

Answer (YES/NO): NO